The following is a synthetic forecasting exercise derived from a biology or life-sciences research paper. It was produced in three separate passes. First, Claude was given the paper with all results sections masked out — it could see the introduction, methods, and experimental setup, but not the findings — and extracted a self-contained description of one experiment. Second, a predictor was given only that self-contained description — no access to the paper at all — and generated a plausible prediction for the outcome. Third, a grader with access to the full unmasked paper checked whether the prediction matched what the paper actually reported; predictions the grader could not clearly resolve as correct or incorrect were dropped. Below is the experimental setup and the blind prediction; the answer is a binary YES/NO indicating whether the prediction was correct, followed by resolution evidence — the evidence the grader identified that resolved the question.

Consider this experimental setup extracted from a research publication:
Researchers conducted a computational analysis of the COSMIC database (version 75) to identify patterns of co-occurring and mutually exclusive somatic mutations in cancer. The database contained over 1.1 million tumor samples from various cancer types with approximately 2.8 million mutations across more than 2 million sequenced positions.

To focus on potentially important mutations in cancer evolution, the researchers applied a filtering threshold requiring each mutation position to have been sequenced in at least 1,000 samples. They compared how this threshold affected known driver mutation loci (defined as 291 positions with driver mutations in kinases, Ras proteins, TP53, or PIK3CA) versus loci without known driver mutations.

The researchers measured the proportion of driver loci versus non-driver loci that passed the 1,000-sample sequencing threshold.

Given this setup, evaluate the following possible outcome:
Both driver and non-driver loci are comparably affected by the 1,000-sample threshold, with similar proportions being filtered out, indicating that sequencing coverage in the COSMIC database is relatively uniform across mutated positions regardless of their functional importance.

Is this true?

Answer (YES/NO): NO